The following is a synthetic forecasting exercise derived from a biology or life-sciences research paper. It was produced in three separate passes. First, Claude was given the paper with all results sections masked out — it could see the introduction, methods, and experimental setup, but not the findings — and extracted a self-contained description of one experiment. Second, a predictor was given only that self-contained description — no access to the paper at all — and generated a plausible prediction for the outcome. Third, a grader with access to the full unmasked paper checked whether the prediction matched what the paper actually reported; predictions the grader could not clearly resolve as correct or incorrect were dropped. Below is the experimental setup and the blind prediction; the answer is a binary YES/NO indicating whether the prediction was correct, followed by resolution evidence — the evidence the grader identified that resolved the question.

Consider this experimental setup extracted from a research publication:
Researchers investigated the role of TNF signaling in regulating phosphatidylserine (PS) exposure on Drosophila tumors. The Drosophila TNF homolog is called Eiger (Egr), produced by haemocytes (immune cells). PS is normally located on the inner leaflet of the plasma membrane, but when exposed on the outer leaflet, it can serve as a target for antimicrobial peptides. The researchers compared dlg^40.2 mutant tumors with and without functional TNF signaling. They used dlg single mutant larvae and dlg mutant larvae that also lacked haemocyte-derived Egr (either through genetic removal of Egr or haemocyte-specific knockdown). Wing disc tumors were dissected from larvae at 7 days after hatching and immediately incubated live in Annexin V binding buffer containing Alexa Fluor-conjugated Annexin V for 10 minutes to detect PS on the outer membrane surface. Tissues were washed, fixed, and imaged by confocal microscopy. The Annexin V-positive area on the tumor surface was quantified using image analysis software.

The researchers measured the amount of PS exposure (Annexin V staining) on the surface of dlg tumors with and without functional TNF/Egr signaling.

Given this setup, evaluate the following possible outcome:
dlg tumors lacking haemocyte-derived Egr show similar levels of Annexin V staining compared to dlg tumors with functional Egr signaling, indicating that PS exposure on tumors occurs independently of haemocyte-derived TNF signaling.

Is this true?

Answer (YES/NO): NO